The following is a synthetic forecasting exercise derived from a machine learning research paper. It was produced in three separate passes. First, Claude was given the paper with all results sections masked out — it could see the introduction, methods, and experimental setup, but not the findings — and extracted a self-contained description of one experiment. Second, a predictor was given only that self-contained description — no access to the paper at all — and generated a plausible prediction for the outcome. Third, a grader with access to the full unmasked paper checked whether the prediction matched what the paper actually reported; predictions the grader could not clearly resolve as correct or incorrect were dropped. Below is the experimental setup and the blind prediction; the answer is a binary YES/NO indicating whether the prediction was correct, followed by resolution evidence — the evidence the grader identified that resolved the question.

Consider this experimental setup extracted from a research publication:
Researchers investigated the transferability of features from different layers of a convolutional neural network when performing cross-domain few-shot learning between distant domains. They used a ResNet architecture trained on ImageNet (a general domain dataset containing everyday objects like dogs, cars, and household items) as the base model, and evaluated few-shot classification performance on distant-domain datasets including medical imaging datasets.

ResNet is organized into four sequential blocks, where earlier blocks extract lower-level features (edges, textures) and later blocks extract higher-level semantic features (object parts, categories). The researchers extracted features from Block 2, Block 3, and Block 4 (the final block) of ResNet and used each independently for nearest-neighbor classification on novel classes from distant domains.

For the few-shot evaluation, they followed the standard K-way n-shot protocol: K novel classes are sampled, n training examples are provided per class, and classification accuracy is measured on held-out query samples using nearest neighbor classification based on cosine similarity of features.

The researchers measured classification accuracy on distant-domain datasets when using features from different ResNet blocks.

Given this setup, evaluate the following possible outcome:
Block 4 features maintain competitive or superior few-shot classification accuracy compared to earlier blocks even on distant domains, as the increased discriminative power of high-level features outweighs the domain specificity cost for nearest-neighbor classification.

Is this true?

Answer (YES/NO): NO